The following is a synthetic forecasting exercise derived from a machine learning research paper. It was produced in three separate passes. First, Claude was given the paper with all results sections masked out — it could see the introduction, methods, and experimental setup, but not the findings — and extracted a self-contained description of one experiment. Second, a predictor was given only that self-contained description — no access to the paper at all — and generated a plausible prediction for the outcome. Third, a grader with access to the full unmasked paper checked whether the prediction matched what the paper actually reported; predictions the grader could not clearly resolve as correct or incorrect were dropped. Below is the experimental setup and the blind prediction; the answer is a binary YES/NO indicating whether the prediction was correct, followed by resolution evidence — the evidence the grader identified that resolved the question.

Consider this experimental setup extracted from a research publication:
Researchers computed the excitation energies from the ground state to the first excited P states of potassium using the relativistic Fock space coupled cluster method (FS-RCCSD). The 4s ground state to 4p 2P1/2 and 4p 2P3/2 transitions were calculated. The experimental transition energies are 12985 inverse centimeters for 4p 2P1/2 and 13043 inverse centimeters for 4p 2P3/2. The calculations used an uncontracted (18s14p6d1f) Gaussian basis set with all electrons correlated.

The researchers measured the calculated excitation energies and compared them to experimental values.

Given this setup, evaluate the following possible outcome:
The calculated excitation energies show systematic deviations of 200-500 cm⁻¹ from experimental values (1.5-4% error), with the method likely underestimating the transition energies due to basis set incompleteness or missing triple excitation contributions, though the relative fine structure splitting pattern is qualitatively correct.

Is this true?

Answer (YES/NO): NO